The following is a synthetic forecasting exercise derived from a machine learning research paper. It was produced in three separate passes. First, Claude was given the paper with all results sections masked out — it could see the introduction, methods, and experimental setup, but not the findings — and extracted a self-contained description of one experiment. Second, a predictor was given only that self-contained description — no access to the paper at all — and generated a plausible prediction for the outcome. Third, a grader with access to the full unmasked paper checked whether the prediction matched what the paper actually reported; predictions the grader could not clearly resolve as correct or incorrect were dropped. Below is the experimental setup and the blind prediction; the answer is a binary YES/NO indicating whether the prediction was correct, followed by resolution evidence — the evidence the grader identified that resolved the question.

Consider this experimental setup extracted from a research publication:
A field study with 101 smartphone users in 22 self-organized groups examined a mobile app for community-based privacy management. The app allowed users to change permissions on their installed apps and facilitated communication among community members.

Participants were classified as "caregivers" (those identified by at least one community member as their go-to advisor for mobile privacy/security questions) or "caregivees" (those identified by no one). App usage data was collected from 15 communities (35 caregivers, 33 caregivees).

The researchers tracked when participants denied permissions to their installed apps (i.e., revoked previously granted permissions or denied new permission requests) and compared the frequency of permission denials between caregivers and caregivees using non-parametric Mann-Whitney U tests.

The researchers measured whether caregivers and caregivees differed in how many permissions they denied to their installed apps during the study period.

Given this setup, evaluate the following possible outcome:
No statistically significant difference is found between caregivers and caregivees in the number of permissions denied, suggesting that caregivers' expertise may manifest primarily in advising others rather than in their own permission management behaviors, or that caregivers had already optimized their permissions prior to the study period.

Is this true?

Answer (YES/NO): YES